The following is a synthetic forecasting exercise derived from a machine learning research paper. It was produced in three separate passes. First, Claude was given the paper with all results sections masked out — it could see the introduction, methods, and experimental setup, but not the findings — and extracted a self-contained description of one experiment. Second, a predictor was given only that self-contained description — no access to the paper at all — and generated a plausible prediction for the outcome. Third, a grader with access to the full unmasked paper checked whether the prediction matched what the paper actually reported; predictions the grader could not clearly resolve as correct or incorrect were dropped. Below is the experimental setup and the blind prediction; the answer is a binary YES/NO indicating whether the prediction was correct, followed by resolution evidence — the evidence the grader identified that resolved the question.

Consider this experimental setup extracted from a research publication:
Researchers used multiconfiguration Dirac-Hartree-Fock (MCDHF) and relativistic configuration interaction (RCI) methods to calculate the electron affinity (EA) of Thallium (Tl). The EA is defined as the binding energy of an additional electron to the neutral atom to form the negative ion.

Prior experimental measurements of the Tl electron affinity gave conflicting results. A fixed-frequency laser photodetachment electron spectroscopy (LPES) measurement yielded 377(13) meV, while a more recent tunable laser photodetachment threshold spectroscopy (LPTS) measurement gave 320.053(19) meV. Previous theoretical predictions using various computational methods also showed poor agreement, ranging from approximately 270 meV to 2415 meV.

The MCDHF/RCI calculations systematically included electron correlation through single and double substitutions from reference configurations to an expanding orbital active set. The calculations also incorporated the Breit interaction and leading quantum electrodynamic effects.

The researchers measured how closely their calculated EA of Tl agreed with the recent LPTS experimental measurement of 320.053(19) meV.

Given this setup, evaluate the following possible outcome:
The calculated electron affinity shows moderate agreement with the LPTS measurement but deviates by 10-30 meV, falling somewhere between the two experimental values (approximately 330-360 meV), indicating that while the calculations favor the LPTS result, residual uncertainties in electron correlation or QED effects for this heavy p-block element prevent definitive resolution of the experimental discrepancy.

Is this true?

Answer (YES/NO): NO